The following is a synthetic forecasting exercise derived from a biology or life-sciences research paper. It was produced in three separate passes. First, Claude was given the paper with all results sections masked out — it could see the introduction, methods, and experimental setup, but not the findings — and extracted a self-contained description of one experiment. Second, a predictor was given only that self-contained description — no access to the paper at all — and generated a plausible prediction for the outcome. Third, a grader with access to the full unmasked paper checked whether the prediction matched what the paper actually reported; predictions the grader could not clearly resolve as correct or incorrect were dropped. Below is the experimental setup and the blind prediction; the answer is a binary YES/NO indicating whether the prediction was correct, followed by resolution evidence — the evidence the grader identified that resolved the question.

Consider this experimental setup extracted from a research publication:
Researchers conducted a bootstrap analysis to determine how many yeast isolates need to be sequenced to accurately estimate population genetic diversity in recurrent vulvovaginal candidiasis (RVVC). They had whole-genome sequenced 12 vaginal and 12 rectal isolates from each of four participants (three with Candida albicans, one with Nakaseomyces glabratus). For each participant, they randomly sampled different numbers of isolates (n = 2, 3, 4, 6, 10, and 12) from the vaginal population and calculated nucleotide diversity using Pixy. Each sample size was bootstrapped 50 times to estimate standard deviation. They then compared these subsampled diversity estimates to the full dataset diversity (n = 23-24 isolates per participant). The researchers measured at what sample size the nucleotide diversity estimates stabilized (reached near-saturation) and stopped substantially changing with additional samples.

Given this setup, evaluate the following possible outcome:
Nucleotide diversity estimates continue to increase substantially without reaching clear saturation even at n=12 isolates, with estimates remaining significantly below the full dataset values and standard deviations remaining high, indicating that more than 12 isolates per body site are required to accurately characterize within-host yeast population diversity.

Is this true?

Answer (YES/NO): NO